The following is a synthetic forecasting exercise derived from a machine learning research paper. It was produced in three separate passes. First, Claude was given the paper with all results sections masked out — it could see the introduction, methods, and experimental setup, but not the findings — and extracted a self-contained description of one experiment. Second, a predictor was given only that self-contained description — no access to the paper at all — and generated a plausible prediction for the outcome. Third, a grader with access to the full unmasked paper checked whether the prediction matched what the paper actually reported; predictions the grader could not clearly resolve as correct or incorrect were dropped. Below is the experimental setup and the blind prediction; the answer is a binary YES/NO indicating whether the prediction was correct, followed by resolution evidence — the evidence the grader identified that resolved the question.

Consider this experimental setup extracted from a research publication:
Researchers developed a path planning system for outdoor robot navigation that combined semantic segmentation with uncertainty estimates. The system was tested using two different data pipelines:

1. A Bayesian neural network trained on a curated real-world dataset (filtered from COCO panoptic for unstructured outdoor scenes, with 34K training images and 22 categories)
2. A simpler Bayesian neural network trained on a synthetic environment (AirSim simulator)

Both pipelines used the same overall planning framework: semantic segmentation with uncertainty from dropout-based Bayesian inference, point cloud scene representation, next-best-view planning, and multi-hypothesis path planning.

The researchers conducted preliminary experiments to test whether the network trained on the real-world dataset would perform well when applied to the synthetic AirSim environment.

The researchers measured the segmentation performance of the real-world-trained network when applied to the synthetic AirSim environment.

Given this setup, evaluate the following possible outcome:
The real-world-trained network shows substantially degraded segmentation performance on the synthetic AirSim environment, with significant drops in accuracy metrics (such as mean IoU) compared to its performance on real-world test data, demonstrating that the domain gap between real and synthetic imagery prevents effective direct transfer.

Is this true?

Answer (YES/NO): NO